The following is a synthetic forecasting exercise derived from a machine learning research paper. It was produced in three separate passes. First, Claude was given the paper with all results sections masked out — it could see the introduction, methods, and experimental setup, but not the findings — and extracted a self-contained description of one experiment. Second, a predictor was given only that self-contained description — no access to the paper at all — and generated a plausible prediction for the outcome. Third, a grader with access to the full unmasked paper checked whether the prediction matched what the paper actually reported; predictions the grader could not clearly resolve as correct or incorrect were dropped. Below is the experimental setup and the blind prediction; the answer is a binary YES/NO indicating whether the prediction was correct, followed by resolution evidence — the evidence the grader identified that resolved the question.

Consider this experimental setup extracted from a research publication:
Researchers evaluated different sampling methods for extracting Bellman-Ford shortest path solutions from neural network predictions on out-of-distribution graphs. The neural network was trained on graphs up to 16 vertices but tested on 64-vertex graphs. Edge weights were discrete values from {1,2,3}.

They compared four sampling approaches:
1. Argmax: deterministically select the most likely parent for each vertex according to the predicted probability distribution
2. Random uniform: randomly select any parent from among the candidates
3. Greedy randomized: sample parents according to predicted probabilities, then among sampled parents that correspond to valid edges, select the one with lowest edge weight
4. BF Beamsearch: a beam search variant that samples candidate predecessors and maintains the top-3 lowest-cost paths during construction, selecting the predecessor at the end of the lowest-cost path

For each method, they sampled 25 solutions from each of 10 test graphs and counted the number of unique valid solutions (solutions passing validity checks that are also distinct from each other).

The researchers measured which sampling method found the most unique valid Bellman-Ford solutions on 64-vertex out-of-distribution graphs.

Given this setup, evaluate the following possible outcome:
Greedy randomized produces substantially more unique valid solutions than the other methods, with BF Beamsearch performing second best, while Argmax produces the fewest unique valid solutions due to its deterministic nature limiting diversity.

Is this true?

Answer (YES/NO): NO